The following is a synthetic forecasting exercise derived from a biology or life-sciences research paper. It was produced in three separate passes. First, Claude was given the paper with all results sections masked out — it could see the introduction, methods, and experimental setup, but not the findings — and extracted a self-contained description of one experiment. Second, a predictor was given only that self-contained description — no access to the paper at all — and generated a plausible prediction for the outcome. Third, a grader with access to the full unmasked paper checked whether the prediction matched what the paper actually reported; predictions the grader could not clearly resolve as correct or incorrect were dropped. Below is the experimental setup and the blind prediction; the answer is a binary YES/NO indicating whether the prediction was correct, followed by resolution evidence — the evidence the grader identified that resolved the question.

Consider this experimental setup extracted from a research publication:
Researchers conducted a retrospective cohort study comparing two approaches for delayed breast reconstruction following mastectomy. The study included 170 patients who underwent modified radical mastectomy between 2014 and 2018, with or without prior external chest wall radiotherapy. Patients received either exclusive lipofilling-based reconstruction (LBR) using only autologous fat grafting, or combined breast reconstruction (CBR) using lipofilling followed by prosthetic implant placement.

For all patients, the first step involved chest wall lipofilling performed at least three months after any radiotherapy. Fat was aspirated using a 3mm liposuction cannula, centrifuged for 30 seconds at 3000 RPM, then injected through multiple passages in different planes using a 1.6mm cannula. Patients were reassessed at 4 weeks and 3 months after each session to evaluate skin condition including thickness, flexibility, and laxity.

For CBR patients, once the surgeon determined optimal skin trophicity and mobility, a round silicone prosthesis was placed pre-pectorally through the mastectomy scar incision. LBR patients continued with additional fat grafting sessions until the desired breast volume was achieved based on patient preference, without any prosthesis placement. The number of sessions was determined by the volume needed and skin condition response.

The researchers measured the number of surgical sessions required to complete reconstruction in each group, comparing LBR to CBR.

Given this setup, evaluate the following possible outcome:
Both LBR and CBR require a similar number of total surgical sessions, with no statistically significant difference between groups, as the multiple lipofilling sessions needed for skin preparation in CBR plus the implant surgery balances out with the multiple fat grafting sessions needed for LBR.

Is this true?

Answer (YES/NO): NO